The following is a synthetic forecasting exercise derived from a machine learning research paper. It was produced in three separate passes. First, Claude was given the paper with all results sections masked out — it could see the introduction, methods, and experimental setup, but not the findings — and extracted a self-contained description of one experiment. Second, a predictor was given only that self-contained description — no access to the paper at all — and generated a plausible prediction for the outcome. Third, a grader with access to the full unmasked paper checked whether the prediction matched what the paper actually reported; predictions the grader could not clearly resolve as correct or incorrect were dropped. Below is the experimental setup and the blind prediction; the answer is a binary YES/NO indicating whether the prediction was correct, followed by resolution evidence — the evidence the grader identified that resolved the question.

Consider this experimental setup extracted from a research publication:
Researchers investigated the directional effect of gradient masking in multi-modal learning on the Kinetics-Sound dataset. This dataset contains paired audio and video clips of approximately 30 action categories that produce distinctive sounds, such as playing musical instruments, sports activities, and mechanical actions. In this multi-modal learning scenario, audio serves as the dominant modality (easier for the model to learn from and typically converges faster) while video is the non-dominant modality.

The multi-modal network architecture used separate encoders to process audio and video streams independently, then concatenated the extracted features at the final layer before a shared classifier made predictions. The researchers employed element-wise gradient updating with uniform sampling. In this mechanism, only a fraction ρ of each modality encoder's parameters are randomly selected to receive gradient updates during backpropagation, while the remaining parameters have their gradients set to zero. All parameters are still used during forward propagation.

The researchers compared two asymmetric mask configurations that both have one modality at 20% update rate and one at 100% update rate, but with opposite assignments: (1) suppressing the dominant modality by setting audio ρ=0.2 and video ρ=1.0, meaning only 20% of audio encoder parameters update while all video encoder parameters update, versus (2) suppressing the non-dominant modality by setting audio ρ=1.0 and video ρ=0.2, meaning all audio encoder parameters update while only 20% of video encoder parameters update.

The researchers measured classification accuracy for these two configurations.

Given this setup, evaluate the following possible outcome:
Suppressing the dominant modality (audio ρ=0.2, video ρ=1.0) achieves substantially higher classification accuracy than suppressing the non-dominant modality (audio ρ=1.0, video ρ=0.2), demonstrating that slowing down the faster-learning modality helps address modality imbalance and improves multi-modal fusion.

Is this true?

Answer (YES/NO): YES